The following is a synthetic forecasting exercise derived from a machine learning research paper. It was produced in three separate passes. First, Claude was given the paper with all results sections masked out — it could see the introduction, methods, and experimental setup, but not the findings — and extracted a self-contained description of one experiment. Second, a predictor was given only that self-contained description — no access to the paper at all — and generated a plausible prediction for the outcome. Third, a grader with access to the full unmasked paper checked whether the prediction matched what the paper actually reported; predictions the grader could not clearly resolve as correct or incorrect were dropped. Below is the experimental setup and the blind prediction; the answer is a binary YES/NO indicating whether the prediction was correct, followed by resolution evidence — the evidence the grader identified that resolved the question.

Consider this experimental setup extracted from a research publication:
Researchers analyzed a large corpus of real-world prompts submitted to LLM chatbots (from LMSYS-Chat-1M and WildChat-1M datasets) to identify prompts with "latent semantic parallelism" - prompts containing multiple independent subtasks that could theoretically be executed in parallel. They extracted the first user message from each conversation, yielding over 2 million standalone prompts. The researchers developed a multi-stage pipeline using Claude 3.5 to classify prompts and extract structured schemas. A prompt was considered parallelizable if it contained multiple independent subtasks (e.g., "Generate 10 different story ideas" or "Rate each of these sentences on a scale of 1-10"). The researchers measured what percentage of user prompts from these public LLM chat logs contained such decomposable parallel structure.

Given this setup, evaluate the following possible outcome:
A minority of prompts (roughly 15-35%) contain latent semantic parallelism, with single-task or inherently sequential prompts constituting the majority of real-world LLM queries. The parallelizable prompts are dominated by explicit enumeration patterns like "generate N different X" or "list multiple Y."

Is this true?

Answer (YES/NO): NO